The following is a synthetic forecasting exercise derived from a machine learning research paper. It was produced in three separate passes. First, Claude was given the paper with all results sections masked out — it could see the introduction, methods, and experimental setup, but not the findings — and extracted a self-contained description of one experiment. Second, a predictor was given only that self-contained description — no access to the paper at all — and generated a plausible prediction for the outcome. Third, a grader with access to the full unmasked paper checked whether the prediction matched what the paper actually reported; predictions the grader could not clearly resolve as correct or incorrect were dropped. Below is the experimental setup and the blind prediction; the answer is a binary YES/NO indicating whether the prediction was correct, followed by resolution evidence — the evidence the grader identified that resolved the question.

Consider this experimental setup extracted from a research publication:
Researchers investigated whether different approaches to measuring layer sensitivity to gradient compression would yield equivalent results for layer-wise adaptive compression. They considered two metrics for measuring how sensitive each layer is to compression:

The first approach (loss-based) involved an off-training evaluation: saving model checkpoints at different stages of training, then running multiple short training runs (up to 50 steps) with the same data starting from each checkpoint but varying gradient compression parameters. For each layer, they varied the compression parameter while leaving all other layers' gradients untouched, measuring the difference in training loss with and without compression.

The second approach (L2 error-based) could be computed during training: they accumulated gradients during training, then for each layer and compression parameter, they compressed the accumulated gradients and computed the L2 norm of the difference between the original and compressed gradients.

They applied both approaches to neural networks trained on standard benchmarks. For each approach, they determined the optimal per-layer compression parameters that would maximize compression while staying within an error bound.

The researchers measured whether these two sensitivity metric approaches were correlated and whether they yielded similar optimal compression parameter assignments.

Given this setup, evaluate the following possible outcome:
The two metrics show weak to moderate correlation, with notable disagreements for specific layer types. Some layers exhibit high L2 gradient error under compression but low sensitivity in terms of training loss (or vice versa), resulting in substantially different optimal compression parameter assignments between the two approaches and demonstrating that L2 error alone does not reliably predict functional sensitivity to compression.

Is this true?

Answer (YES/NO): NO